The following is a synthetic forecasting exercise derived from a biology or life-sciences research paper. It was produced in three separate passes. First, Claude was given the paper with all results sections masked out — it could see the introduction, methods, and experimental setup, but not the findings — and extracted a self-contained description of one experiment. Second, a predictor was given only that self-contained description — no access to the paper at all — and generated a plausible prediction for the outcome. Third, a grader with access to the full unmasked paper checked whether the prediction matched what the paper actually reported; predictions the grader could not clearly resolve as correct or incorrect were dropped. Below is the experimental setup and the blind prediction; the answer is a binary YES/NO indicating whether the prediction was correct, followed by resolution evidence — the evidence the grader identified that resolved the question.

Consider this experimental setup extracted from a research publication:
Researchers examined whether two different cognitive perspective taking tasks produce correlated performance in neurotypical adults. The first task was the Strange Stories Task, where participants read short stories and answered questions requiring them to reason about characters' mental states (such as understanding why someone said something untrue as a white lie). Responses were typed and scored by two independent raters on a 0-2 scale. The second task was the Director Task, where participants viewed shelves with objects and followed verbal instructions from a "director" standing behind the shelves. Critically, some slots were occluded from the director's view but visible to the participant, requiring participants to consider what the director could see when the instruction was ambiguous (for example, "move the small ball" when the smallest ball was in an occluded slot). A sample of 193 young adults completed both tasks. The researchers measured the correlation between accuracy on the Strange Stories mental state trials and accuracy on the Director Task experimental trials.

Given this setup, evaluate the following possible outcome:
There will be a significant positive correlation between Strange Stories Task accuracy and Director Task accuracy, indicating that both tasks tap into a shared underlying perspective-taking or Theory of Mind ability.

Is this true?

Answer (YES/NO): YES